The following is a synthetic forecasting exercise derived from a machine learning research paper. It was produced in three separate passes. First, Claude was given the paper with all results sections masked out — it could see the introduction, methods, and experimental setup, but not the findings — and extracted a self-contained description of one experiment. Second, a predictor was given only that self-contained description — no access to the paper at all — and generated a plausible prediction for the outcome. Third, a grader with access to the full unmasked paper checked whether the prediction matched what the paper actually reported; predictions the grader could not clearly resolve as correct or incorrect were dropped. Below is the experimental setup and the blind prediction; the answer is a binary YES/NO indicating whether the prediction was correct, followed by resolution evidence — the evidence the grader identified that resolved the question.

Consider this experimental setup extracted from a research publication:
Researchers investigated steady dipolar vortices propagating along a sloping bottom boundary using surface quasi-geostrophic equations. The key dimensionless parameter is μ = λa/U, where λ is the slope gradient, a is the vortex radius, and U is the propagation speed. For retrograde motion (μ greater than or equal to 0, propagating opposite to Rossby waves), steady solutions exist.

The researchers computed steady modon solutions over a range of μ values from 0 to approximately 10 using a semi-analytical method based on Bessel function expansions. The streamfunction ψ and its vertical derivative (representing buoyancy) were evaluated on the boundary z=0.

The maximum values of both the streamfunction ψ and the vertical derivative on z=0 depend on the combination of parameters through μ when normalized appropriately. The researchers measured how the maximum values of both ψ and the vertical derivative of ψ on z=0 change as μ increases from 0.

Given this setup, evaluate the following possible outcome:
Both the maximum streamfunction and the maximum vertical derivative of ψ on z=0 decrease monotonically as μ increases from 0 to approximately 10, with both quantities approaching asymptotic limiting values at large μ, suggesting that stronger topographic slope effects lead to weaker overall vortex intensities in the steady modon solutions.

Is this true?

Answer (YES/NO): NO